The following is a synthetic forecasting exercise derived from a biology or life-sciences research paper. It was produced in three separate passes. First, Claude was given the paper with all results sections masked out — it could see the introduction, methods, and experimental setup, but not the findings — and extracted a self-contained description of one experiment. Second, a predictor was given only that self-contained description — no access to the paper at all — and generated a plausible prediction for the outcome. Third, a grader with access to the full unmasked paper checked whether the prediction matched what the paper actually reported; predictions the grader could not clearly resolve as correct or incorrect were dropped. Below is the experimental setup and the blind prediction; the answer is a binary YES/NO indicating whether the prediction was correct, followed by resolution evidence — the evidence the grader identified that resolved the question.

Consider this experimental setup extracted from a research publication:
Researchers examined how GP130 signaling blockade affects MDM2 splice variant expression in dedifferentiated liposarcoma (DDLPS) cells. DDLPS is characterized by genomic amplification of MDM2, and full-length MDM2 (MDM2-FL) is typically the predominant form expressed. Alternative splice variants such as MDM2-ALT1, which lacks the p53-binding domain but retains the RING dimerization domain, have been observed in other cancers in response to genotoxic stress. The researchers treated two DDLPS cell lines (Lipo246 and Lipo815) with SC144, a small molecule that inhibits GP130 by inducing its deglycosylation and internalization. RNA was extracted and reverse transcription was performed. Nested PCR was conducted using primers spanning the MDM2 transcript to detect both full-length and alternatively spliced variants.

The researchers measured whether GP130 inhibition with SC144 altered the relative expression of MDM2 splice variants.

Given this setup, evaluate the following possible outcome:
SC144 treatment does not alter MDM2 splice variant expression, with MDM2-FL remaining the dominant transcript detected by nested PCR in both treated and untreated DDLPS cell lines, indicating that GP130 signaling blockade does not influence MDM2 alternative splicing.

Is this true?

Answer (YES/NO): NO